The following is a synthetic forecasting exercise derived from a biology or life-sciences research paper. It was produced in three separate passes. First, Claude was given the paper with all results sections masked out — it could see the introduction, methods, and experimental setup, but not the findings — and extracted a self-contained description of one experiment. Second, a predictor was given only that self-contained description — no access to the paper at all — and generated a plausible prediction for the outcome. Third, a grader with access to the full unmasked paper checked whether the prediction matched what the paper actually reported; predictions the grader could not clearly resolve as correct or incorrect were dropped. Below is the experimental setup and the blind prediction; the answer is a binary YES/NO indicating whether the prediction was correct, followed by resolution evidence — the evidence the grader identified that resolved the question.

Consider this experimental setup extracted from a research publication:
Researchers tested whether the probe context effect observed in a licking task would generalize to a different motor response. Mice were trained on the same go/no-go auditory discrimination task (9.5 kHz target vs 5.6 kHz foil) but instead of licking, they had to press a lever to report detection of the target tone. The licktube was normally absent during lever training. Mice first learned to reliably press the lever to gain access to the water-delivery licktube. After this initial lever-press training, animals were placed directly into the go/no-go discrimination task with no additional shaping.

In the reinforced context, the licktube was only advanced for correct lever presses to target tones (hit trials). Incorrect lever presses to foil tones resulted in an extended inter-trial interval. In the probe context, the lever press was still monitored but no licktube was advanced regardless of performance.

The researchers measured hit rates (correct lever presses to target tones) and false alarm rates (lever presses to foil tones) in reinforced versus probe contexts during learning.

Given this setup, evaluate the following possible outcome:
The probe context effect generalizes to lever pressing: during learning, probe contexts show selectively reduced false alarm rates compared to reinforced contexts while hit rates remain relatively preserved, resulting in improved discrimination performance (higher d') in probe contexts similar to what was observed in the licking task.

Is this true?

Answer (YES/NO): YES